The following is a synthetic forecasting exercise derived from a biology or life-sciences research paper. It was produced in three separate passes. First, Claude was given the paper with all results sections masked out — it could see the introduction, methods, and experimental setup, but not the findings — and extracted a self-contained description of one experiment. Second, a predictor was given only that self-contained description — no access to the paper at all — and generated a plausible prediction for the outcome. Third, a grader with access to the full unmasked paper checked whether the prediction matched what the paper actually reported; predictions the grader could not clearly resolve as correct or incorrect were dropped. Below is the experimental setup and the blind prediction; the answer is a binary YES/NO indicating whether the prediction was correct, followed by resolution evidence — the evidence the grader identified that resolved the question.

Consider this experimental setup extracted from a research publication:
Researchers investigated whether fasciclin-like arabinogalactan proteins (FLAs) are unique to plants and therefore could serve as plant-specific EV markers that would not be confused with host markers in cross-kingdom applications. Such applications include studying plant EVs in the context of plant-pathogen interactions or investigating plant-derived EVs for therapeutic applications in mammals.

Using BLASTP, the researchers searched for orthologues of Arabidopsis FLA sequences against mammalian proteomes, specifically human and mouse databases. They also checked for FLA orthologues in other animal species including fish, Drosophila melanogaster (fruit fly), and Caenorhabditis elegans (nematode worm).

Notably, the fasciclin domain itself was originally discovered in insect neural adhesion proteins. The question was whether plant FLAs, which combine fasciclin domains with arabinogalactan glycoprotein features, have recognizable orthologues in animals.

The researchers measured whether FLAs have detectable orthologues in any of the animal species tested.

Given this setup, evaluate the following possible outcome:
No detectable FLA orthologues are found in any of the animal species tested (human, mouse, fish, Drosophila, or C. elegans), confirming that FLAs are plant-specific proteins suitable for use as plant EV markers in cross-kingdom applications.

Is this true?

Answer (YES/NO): NO